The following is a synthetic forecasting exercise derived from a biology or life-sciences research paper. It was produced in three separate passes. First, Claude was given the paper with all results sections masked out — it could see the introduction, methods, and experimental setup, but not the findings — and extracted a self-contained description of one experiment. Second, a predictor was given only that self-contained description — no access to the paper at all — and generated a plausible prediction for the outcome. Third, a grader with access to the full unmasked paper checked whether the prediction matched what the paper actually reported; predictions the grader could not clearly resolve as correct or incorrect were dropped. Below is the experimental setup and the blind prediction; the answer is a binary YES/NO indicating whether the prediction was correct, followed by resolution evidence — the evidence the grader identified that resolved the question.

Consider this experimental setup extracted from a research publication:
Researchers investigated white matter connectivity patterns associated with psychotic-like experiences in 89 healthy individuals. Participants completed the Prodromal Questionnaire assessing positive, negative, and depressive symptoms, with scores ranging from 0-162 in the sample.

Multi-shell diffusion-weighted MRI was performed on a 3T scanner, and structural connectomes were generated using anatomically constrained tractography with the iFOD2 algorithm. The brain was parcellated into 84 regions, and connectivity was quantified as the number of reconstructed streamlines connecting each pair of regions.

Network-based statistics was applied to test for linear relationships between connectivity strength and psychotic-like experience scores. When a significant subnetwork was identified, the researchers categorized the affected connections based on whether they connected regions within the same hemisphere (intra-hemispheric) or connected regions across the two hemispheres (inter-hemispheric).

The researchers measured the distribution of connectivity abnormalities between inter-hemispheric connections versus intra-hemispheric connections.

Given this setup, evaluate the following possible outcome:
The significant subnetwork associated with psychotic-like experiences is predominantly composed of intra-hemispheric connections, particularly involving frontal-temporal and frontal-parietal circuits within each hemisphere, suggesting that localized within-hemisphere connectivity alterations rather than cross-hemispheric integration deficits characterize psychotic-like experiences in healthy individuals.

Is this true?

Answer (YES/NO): NO